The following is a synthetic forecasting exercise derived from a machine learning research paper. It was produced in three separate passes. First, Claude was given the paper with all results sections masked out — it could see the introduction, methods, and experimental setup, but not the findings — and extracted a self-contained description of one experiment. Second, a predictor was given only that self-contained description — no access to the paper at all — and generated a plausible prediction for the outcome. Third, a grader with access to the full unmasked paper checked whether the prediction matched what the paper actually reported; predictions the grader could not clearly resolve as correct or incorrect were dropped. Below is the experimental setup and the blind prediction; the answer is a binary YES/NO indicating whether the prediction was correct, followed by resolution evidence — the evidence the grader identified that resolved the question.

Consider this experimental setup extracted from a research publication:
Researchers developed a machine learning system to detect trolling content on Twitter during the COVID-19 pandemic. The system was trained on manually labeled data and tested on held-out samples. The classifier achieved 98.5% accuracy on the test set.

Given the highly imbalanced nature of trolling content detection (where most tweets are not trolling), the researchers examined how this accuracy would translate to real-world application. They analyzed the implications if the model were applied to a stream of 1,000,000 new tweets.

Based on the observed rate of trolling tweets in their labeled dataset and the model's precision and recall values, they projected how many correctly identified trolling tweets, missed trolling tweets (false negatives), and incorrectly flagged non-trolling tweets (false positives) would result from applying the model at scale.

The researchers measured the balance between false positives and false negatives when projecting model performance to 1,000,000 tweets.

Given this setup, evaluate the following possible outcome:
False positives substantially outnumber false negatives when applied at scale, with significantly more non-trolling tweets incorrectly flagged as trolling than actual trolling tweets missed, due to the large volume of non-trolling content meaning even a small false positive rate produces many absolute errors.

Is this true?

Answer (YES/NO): NO